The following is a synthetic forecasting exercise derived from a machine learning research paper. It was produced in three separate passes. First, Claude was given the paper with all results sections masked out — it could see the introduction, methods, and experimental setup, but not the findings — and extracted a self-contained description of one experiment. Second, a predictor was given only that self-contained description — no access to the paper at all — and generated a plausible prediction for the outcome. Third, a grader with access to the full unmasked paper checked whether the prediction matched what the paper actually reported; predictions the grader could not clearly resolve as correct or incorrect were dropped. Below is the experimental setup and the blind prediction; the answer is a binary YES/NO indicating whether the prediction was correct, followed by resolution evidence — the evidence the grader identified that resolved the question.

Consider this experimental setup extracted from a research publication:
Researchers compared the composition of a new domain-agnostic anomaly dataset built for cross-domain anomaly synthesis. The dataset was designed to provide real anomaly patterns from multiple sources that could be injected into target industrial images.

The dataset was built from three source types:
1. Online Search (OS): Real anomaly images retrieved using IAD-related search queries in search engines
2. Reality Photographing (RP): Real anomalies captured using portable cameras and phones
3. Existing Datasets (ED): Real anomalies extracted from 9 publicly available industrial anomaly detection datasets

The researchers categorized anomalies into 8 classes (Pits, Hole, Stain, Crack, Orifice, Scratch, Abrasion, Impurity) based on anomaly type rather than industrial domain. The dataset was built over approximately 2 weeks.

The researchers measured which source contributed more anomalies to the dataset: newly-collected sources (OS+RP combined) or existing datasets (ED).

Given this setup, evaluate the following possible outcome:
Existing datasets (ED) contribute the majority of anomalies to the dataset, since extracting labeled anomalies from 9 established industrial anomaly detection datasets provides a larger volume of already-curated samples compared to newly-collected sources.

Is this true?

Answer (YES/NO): YES